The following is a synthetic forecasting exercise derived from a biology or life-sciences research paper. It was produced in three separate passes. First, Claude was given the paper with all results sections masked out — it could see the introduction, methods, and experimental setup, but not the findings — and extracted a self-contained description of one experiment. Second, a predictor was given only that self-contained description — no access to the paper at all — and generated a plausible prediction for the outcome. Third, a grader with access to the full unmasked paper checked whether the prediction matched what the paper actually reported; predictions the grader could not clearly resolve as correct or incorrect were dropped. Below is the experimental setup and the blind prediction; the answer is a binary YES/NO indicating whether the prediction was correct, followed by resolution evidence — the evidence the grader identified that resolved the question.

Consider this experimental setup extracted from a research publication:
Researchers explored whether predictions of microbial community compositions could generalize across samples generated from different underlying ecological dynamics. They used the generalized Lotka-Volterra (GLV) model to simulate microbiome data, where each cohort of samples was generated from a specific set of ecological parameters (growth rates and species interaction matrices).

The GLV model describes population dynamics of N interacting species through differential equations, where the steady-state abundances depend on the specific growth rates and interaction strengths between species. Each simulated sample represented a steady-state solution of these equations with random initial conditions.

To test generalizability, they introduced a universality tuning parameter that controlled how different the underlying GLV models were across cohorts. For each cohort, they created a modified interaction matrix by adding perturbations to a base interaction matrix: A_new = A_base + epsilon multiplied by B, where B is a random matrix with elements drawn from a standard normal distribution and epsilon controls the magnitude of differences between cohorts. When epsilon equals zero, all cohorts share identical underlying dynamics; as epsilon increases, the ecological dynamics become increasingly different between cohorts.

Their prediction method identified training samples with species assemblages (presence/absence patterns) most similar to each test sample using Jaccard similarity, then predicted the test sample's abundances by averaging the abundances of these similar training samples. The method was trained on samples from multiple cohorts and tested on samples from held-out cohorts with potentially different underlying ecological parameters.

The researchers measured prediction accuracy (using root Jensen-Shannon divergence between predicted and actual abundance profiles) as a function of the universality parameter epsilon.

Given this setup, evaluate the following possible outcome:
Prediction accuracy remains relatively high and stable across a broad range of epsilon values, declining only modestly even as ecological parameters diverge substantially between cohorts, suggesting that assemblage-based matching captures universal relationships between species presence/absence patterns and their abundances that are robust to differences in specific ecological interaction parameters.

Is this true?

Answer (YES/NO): NO